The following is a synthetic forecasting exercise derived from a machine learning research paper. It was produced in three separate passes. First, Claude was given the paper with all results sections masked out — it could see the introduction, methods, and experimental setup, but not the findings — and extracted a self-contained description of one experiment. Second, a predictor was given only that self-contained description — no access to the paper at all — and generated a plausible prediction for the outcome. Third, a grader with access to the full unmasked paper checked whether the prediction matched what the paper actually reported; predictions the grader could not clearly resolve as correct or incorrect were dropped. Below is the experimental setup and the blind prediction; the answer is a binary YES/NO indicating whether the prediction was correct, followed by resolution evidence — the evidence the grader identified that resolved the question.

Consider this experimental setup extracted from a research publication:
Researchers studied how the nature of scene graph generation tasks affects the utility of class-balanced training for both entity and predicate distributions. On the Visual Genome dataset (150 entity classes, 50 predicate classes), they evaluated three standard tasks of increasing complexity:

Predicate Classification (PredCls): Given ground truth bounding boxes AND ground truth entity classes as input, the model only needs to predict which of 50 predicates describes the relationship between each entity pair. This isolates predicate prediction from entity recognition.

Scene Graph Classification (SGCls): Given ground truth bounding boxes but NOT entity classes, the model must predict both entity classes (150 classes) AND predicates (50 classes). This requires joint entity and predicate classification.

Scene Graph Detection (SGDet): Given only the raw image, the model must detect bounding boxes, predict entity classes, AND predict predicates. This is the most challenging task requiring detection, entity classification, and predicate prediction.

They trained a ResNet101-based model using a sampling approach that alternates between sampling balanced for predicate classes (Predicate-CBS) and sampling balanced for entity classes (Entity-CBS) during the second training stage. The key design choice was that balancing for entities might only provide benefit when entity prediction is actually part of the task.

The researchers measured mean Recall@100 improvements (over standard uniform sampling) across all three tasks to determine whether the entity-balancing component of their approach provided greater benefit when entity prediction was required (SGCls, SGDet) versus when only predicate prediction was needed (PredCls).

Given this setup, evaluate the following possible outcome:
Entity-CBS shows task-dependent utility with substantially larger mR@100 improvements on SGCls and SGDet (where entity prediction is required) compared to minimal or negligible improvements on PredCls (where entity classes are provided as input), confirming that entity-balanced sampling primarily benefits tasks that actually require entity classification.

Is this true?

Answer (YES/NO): YES